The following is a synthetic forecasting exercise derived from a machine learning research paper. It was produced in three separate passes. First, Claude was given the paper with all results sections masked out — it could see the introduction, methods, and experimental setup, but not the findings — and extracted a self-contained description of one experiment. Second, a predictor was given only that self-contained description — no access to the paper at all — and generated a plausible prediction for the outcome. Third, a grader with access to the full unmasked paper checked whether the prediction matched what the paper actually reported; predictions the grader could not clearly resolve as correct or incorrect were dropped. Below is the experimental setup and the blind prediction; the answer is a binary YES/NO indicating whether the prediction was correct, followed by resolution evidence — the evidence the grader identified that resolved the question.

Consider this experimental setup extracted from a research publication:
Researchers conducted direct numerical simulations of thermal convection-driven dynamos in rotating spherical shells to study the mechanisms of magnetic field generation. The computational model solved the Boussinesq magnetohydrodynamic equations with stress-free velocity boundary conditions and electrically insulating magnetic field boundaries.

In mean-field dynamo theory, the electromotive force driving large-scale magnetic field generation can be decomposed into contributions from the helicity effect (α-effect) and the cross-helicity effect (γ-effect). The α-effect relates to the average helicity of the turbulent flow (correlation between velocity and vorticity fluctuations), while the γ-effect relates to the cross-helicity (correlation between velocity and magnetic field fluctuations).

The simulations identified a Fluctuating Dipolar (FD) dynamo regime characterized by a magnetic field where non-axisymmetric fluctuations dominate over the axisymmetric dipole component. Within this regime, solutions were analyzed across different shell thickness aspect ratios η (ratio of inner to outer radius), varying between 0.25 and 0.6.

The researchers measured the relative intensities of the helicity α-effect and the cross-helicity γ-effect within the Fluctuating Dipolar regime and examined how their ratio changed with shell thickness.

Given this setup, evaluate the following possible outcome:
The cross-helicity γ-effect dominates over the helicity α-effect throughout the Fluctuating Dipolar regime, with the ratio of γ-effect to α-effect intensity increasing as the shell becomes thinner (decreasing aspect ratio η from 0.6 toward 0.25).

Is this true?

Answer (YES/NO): NO